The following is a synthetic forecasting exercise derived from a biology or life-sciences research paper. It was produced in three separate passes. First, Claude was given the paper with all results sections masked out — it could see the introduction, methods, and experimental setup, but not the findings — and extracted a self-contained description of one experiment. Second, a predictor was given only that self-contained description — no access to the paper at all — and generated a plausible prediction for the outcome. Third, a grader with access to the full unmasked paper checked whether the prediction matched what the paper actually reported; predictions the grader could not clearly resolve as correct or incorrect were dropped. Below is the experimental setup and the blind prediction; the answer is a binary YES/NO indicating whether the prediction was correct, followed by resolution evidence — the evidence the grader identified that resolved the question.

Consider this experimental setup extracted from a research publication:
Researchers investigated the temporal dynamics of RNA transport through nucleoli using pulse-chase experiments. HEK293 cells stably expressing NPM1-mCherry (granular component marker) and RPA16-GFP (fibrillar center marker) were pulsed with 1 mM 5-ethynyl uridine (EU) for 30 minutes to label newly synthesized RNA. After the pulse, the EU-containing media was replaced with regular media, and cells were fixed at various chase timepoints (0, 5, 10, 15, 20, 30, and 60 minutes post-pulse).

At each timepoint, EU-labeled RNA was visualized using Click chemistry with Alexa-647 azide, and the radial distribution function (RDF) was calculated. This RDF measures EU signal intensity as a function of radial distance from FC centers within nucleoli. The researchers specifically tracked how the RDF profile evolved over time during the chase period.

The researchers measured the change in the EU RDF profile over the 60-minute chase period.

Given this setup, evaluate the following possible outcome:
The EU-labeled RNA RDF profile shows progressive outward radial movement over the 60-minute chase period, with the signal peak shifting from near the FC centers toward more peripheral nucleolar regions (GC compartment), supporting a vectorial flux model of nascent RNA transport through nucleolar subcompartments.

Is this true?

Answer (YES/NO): YES